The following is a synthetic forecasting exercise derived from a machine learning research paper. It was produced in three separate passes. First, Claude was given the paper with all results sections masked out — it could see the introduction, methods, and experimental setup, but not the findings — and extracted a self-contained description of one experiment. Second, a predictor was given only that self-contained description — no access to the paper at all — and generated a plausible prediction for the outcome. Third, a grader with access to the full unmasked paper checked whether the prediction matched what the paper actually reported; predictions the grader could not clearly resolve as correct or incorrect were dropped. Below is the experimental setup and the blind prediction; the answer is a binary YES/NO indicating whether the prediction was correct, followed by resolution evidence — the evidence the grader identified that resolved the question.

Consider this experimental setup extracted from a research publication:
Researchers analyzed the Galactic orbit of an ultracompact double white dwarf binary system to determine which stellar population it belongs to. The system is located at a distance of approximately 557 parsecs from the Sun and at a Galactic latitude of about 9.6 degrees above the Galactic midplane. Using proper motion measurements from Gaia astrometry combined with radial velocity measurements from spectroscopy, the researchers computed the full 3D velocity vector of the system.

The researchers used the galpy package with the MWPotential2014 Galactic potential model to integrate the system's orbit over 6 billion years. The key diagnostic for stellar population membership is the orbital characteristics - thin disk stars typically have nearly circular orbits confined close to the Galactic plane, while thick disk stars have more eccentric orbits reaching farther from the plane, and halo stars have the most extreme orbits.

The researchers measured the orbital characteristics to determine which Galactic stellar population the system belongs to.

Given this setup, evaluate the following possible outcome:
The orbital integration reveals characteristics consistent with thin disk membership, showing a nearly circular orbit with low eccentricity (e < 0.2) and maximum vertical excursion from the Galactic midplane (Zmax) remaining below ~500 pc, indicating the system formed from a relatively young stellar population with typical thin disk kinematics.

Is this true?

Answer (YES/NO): NO